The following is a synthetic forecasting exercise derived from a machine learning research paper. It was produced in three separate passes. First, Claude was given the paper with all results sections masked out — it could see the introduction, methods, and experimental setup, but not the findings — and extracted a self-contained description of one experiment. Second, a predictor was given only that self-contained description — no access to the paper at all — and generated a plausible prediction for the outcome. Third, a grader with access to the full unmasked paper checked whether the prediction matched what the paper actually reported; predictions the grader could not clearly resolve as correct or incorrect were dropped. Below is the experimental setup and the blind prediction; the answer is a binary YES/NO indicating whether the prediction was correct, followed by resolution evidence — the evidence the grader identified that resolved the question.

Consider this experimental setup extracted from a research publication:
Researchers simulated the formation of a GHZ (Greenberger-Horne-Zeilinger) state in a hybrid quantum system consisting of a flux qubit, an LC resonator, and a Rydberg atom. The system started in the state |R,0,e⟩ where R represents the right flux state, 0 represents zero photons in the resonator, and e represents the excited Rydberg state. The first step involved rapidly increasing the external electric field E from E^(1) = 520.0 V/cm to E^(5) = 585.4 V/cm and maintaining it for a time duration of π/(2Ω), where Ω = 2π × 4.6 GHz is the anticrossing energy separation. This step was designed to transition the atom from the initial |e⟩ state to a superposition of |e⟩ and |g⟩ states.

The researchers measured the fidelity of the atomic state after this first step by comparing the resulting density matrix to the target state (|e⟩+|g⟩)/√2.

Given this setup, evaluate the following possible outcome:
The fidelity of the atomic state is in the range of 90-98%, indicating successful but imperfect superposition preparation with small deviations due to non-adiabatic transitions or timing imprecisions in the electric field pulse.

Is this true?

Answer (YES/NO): NO